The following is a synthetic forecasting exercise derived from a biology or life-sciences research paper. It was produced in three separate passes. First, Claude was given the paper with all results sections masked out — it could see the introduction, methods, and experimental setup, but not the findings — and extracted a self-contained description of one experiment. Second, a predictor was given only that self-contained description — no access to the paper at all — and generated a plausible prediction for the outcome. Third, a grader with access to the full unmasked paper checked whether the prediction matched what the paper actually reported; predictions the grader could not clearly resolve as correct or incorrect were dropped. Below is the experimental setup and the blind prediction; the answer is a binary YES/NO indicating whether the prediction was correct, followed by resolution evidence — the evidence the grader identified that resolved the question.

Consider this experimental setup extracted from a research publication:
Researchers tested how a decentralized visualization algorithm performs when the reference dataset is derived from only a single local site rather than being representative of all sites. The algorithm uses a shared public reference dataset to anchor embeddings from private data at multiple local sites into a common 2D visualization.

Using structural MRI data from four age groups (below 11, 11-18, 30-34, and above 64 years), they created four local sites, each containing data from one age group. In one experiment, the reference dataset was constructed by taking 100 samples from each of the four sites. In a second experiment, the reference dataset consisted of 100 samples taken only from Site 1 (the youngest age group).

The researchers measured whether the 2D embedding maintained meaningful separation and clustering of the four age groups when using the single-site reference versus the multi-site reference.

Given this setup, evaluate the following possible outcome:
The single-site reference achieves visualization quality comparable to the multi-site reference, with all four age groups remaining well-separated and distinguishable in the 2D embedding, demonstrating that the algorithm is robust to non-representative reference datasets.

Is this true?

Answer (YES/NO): NO